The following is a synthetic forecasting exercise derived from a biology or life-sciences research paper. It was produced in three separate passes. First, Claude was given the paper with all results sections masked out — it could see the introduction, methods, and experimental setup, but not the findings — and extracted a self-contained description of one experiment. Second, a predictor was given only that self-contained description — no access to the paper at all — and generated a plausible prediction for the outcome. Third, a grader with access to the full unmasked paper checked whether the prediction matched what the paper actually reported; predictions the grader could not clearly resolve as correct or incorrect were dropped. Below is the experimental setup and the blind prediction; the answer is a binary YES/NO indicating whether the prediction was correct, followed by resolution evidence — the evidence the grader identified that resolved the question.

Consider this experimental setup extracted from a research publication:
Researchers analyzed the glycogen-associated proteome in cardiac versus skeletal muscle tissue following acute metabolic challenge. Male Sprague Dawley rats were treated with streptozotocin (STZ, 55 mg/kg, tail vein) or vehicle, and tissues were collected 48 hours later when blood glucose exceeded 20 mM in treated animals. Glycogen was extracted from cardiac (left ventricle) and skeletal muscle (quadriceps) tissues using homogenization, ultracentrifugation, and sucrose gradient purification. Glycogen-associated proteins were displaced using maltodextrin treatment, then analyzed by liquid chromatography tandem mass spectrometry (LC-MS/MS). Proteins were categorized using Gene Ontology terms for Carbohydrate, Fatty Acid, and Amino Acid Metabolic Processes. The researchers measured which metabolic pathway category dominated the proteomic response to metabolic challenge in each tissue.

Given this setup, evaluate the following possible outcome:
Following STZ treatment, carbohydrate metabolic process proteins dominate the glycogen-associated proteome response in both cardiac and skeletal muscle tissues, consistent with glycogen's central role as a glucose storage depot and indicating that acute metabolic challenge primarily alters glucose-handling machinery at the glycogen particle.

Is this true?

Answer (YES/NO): NO